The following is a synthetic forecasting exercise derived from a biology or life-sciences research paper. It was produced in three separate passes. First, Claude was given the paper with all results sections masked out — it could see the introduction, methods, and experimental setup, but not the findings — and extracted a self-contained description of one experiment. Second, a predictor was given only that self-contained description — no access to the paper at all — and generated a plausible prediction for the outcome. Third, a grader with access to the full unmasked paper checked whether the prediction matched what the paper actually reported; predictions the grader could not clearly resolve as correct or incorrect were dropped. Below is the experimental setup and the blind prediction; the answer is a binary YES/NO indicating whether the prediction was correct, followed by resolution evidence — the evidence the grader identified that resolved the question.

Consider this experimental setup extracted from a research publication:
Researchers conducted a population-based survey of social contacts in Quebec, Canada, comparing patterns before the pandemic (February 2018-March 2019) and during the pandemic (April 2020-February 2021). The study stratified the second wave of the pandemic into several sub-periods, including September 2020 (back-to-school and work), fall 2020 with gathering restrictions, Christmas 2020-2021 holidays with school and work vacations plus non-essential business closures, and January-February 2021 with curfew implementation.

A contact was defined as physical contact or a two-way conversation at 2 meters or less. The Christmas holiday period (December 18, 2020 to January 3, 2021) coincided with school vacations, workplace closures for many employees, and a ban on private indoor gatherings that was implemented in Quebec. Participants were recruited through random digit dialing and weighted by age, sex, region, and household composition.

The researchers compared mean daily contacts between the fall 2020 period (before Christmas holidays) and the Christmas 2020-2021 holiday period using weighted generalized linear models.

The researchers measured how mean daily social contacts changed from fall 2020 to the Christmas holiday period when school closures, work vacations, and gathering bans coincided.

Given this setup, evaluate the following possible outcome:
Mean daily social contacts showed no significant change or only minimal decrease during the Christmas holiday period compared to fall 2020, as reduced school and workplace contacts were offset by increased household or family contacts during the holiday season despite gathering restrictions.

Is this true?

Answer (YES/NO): NO